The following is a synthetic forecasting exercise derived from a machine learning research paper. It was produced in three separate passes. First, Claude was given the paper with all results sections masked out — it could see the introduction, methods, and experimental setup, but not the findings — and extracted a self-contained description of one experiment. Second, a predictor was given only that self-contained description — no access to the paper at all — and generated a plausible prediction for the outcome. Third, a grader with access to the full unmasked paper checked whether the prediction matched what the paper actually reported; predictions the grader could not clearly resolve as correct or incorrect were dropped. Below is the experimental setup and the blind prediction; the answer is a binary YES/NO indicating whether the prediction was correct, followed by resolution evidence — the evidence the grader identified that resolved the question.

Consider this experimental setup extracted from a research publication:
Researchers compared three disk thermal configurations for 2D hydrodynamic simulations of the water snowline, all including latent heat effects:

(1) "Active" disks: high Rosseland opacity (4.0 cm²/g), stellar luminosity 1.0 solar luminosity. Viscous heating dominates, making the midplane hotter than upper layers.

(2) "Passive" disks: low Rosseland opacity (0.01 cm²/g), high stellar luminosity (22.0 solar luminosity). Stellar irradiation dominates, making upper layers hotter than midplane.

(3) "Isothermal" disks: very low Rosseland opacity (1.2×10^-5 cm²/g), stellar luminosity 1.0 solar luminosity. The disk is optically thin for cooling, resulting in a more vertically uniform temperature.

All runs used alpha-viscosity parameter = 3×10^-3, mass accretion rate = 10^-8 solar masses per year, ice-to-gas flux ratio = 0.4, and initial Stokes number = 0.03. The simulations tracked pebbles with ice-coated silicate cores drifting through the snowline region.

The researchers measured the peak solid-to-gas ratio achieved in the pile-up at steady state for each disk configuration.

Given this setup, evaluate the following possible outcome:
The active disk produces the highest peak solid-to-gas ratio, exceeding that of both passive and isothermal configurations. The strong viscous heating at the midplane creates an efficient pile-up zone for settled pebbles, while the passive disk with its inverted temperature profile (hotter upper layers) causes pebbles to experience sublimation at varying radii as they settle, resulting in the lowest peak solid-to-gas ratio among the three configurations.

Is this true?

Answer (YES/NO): NO